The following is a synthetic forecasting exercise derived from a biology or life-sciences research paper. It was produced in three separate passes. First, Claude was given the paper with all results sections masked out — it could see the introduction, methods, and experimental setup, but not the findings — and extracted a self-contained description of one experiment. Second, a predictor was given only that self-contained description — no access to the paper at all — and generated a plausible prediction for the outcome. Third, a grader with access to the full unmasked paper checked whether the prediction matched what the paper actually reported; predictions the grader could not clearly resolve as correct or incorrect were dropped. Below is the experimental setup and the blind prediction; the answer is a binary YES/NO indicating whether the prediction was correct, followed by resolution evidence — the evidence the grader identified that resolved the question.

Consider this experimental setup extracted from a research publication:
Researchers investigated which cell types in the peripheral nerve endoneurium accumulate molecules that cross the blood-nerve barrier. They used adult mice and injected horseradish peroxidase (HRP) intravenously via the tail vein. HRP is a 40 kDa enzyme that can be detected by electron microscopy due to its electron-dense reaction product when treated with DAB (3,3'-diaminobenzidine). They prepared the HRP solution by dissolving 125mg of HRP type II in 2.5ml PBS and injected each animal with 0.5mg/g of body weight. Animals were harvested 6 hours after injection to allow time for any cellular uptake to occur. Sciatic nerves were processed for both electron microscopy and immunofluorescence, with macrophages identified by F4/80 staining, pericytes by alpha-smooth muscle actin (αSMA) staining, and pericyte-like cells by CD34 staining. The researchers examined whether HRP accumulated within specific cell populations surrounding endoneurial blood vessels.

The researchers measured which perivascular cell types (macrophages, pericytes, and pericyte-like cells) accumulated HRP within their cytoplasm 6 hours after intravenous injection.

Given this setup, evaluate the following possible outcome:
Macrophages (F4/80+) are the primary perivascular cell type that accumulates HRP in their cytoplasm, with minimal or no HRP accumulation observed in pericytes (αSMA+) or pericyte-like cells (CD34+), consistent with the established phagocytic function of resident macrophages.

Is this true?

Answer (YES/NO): YES